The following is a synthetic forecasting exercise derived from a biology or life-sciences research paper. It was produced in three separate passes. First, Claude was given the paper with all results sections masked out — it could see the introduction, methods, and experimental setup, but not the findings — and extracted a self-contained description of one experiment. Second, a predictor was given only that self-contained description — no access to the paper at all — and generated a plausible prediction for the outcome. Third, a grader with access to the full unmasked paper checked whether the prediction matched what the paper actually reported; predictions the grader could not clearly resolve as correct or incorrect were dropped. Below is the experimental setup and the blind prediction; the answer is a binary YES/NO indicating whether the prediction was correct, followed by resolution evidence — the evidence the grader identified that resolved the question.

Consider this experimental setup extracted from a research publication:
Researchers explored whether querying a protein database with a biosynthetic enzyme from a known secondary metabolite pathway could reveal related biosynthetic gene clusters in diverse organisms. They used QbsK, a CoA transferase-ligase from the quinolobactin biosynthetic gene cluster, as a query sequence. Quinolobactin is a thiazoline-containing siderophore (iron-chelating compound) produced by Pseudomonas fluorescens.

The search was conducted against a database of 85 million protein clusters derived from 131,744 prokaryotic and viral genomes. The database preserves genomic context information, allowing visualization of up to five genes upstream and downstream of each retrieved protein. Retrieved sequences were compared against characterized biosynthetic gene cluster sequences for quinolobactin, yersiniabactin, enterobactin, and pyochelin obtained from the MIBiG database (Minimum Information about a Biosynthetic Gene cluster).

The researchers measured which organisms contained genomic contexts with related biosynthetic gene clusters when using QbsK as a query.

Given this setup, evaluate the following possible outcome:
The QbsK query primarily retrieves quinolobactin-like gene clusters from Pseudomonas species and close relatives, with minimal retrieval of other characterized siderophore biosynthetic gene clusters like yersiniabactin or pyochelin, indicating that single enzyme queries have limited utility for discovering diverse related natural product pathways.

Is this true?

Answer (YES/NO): NO